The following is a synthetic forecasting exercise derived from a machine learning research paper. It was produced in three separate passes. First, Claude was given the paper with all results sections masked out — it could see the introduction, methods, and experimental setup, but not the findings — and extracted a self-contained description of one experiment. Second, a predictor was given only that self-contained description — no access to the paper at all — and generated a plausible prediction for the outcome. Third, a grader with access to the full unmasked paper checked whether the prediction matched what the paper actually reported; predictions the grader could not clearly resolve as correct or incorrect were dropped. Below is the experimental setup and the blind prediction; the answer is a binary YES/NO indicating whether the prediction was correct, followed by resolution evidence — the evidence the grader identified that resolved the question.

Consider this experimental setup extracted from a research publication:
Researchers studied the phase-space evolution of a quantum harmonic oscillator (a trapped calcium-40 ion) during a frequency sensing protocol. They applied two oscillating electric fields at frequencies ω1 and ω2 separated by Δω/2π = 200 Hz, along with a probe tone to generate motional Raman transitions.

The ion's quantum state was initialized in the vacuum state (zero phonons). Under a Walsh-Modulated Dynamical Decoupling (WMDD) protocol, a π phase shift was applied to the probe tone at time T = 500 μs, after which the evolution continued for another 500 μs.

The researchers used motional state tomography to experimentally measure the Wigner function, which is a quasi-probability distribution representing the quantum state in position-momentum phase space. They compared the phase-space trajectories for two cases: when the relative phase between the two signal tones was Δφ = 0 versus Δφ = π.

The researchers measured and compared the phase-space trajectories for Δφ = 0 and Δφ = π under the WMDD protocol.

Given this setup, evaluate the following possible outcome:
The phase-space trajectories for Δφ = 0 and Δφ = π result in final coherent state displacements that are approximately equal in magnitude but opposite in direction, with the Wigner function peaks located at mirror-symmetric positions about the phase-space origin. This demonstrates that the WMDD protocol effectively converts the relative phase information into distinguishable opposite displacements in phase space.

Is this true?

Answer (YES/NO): NO